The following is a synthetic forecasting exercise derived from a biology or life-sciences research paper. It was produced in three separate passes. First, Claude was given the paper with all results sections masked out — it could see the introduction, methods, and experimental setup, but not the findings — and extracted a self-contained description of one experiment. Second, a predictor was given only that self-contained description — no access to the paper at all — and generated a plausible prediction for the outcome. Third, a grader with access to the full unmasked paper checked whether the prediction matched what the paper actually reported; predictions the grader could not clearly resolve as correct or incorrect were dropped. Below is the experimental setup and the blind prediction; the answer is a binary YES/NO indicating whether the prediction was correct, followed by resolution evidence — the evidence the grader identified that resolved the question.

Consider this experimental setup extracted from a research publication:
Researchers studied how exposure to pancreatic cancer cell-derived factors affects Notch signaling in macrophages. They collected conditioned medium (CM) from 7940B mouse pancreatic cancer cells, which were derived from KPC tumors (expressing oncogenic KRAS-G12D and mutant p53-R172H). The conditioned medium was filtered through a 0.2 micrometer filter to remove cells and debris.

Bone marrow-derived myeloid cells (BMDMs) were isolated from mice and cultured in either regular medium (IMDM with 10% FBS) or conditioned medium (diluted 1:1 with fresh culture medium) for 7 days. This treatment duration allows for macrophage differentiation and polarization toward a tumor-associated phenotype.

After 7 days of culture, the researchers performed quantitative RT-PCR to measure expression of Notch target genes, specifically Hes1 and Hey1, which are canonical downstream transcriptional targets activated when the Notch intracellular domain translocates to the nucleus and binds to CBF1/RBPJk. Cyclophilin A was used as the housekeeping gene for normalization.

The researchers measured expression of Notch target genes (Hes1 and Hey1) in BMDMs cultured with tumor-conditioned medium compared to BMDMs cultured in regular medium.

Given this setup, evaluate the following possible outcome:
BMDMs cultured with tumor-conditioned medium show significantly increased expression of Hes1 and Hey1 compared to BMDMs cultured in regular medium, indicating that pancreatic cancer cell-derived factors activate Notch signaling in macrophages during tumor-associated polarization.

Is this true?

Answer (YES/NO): NO